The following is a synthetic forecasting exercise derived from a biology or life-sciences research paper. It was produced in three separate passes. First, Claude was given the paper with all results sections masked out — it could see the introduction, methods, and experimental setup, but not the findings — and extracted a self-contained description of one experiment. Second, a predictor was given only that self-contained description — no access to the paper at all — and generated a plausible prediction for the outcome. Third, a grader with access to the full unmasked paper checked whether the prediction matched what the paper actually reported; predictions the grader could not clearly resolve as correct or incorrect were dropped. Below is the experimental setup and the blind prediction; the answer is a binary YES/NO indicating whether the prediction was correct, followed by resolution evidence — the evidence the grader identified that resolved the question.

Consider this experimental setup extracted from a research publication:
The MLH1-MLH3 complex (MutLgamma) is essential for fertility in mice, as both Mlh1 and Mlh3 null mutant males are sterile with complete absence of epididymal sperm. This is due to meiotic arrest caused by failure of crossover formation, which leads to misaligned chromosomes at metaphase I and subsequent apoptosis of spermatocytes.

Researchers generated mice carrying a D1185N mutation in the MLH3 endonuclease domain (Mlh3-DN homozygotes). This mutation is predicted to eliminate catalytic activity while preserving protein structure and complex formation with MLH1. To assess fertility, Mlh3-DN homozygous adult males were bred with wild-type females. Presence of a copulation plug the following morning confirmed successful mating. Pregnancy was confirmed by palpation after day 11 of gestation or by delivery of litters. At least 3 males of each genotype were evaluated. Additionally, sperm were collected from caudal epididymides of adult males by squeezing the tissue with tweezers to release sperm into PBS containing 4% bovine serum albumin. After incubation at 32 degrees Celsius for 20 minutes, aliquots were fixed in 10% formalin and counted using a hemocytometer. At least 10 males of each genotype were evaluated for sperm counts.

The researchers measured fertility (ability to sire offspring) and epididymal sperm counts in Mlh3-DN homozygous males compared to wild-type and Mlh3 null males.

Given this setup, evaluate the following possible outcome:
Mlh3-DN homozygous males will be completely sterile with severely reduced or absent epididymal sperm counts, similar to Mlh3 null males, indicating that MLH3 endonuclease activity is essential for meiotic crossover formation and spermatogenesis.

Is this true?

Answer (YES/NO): YES